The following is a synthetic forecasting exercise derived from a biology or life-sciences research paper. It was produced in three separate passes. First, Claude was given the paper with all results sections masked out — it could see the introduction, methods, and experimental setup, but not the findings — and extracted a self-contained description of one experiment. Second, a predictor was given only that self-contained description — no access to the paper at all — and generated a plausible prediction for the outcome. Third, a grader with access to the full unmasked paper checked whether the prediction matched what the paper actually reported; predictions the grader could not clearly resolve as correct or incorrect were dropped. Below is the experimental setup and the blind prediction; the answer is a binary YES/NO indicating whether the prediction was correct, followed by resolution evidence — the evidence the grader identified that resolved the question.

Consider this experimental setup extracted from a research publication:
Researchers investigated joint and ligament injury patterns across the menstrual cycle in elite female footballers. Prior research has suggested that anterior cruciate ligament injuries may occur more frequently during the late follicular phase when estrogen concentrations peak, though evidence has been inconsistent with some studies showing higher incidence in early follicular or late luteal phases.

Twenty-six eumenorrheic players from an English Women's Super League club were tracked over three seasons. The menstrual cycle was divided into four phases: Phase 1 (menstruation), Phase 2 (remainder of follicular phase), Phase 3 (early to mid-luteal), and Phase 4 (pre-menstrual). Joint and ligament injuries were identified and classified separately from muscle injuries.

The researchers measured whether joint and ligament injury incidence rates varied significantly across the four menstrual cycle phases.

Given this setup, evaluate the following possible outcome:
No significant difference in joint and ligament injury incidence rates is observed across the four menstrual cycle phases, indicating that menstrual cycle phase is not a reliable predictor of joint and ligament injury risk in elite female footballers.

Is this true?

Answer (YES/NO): YES